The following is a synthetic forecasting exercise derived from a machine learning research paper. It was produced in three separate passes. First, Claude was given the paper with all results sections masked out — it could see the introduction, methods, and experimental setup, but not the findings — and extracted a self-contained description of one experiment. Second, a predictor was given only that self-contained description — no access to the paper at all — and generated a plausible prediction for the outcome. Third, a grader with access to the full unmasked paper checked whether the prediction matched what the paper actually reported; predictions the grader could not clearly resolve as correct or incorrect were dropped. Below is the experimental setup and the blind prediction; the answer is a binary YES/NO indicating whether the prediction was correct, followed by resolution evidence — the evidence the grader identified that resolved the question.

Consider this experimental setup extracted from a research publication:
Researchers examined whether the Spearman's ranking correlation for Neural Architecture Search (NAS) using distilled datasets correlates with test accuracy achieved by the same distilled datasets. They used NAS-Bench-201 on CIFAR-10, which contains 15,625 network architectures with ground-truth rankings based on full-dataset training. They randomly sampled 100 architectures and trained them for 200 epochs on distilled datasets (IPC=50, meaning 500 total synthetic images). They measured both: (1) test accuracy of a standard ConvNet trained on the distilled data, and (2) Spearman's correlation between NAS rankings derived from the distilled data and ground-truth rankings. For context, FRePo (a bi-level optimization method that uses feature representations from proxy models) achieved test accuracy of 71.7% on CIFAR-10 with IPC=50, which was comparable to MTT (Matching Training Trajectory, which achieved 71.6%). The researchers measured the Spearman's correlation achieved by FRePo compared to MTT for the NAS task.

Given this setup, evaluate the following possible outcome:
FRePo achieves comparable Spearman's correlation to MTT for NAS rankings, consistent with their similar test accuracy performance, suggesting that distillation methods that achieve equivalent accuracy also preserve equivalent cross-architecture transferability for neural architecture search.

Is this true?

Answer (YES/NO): NO